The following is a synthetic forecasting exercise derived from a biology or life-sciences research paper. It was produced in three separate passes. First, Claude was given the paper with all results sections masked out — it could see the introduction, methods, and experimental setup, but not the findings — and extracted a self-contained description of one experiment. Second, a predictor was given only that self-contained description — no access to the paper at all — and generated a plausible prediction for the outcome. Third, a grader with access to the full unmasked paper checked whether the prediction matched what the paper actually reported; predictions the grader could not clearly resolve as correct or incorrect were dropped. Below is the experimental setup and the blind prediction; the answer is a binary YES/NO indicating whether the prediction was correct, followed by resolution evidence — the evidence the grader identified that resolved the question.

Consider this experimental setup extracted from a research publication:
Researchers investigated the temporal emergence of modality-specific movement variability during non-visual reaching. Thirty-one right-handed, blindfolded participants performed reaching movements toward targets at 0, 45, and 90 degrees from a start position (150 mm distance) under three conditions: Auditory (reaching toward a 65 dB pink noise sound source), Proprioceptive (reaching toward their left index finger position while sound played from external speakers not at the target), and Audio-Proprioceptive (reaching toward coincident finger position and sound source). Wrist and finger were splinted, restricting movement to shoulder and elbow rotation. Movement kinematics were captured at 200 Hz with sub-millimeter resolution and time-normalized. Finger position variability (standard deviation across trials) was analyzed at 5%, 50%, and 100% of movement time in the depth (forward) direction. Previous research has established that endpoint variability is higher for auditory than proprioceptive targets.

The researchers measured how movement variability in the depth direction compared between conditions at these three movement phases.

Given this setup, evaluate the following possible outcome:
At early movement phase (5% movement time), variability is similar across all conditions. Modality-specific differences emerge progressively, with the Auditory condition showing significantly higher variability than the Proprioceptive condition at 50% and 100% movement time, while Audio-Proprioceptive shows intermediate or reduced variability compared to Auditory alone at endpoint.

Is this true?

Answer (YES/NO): YES